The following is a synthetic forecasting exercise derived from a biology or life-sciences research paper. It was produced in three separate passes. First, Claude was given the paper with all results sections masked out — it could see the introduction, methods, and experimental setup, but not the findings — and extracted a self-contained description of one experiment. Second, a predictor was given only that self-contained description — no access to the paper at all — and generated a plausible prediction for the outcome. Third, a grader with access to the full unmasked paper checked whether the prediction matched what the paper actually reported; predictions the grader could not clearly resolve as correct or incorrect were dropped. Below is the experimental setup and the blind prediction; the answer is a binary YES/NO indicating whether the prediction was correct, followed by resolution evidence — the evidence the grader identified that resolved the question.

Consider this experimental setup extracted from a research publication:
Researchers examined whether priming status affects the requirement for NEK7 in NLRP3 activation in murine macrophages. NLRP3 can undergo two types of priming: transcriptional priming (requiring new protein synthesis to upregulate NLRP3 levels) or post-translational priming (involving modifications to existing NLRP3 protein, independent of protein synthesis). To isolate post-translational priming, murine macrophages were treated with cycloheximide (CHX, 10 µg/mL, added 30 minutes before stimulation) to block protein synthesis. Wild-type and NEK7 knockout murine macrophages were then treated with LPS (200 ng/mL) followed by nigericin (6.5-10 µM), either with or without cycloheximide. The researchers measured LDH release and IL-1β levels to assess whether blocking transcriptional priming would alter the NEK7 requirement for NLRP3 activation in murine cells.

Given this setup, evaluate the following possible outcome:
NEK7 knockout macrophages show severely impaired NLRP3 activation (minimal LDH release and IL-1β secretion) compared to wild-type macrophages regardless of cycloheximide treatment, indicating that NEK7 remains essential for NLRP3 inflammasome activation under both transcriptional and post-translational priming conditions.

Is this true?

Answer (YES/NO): NO